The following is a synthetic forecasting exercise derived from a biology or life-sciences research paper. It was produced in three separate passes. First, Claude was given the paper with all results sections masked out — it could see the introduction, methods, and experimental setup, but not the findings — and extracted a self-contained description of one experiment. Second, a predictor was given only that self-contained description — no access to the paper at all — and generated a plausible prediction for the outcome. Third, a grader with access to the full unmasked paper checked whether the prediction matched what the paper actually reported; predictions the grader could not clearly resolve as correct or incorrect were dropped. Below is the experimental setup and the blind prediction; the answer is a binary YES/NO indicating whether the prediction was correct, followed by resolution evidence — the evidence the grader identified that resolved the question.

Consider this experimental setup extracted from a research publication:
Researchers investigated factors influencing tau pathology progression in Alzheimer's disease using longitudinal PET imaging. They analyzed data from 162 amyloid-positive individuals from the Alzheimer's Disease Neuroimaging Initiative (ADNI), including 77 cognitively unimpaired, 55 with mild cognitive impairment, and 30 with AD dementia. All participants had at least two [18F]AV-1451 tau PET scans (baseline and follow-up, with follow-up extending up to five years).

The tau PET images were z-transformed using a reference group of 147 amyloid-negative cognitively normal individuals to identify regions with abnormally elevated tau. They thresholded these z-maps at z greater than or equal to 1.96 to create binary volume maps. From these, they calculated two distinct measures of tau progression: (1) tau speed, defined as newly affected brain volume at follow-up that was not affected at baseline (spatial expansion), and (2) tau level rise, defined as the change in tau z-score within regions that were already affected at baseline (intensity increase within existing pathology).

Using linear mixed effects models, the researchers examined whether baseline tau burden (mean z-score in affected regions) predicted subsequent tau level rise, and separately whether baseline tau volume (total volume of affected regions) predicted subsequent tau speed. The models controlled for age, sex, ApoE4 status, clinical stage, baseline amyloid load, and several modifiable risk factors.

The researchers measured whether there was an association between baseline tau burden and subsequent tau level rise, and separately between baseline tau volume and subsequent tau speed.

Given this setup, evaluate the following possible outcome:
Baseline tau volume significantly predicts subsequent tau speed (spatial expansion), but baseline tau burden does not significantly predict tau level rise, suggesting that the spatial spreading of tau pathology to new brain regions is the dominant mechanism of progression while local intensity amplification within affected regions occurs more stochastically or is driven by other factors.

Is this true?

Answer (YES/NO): YES